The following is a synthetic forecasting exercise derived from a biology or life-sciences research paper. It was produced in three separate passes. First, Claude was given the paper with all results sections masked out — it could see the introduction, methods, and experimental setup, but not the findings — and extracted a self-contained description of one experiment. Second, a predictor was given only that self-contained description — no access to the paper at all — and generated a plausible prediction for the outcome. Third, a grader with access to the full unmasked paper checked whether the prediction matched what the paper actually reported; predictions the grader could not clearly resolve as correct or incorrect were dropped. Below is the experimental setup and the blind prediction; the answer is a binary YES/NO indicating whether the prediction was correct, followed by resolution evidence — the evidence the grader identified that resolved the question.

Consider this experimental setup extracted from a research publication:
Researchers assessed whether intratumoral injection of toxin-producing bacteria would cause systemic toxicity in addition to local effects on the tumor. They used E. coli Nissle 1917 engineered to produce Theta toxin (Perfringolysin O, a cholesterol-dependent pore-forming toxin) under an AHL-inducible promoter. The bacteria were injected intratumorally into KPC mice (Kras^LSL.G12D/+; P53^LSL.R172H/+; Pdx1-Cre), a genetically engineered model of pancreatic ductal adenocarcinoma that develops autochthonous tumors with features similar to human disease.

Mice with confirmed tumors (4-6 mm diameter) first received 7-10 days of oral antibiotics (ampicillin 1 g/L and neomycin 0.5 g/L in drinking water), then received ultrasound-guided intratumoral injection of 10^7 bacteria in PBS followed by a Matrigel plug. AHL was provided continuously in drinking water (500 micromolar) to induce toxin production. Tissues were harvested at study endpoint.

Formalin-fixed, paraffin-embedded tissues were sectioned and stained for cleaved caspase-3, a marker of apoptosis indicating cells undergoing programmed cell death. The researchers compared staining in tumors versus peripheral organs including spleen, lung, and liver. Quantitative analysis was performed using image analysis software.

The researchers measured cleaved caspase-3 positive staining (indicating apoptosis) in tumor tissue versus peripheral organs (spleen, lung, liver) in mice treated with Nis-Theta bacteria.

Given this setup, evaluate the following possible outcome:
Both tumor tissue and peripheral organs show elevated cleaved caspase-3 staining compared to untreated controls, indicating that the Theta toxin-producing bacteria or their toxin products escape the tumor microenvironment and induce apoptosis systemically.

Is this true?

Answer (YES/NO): NO